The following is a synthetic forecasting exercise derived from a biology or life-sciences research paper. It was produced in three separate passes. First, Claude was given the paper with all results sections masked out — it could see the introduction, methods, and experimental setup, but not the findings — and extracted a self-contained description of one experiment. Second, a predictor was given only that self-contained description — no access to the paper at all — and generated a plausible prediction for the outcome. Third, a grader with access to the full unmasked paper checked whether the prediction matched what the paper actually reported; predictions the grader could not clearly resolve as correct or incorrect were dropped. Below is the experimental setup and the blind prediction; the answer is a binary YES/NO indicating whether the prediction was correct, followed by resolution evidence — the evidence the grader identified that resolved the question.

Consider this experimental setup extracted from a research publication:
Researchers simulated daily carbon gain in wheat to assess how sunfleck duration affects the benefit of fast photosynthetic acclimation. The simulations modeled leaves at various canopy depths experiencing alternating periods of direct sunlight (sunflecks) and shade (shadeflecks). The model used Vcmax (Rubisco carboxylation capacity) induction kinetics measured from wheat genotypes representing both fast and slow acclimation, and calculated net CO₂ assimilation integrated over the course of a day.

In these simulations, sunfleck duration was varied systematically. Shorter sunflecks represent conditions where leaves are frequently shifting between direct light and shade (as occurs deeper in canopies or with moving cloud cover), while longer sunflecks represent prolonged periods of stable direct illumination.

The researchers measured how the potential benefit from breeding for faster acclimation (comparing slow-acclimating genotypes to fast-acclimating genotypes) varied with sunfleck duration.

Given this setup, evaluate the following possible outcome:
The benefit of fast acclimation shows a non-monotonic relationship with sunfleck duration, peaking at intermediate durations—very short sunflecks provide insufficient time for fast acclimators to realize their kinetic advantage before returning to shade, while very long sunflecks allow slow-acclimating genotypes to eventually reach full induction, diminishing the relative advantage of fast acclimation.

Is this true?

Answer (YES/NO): YES